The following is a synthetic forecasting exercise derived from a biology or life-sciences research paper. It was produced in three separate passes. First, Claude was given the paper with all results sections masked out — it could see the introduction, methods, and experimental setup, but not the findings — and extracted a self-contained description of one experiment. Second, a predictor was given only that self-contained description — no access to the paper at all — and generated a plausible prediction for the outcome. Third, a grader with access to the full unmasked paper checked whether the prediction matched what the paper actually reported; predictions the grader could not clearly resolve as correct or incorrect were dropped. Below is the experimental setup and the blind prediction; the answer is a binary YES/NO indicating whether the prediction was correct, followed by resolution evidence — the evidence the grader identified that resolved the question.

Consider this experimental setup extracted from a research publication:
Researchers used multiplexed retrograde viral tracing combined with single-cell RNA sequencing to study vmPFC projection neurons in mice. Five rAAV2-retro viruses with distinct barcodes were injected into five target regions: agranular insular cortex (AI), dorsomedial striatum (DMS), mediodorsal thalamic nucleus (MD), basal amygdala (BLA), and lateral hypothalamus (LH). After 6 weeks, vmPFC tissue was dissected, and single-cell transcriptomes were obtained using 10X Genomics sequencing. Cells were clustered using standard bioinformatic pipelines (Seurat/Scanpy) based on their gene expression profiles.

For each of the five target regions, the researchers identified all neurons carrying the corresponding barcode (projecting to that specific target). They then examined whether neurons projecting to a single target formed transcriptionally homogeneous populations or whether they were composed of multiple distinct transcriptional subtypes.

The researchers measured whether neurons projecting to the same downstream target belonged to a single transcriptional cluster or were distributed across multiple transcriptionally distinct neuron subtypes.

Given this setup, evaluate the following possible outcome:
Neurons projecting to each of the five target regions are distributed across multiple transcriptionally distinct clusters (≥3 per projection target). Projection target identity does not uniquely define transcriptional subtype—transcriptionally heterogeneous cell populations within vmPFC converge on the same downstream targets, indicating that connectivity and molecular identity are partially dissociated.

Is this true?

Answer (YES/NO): NO